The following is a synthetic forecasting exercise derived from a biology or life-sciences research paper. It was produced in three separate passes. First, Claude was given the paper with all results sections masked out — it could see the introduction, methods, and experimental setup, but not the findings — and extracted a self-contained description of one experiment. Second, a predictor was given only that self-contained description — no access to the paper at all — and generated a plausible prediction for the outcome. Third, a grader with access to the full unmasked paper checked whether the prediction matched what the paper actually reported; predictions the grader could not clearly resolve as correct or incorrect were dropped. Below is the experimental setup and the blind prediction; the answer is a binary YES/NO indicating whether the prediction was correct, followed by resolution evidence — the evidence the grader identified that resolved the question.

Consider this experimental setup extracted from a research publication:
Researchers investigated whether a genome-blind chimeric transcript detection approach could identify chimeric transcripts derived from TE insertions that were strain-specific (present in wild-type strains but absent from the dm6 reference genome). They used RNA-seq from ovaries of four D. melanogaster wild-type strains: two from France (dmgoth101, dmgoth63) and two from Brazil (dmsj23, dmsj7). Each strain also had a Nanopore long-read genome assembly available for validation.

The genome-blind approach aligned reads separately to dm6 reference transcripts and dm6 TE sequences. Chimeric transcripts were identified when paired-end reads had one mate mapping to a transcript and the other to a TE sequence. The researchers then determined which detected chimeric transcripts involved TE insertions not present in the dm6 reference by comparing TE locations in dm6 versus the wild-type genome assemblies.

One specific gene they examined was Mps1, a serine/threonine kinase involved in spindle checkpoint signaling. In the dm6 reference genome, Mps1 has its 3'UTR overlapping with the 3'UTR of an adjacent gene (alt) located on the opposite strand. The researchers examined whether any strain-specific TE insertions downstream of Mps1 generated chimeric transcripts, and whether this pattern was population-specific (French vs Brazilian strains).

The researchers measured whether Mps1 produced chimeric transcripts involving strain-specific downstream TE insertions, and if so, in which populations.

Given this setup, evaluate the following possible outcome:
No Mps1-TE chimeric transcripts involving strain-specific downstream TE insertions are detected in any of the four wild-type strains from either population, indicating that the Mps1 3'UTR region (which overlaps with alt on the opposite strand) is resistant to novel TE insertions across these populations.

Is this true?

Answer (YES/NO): NO